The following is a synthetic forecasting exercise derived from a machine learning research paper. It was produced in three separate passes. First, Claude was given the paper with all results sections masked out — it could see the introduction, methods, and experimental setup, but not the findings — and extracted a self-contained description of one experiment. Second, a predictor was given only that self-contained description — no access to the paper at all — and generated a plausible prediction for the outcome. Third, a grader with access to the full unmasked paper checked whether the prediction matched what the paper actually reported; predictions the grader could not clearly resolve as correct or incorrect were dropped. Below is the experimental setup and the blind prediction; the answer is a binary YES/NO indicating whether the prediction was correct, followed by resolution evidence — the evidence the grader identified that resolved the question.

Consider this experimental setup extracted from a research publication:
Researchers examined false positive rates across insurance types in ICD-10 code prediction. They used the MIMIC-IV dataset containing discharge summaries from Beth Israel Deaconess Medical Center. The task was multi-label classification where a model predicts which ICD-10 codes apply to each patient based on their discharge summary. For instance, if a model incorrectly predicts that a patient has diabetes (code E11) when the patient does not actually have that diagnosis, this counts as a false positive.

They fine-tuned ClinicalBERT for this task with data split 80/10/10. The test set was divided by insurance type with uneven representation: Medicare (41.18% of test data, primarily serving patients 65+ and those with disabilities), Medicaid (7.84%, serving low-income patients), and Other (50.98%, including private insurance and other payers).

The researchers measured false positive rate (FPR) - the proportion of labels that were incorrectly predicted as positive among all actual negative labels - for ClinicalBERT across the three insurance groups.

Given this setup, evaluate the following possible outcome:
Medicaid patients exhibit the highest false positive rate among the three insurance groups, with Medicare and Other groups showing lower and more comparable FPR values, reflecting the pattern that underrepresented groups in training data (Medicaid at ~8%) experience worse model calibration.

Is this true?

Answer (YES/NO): NO